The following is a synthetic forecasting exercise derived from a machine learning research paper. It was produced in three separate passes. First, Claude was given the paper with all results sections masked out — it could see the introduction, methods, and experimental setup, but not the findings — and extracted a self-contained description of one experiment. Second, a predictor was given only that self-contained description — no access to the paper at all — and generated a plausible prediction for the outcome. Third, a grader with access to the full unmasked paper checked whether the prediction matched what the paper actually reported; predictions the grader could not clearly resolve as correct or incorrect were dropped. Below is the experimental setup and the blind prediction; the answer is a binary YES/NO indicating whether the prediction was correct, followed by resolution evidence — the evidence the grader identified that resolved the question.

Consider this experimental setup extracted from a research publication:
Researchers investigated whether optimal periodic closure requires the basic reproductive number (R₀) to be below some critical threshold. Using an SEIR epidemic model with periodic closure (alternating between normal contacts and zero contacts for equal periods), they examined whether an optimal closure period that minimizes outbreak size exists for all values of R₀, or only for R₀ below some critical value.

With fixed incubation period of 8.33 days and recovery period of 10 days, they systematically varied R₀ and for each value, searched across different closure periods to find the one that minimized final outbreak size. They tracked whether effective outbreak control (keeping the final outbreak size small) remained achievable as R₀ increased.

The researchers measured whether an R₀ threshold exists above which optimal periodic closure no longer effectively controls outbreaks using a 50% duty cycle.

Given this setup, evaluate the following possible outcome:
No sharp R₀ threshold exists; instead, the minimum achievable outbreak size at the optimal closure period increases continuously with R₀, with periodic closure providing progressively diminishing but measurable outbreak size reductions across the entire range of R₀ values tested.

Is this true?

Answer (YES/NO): NO